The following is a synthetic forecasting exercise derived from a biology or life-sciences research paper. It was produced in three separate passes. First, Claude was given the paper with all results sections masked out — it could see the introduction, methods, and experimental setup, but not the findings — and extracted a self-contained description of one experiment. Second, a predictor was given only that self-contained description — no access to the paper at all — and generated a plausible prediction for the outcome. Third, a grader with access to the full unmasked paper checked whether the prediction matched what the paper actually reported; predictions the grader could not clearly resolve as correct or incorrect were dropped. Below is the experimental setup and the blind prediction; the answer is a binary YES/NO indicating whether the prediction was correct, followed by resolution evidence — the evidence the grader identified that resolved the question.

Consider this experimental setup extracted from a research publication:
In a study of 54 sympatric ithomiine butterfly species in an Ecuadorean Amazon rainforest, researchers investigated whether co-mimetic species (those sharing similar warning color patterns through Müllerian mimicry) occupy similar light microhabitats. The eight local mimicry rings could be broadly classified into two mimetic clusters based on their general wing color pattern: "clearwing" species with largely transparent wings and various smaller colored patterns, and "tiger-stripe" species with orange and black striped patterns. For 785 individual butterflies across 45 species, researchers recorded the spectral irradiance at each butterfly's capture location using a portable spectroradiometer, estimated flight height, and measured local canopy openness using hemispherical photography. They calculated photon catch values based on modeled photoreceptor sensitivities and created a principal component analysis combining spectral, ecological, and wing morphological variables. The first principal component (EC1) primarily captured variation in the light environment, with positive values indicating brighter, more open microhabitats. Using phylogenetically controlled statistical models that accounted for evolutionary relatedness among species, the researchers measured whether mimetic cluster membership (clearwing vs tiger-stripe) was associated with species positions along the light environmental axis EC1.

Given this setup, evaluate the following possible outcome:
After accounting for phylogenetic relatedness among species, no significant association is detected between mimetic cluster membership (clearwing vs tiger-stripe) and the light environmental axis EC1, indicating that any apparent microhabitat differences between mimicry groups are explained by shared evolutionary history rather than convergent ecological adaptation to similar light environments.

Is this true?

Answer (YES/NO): NO